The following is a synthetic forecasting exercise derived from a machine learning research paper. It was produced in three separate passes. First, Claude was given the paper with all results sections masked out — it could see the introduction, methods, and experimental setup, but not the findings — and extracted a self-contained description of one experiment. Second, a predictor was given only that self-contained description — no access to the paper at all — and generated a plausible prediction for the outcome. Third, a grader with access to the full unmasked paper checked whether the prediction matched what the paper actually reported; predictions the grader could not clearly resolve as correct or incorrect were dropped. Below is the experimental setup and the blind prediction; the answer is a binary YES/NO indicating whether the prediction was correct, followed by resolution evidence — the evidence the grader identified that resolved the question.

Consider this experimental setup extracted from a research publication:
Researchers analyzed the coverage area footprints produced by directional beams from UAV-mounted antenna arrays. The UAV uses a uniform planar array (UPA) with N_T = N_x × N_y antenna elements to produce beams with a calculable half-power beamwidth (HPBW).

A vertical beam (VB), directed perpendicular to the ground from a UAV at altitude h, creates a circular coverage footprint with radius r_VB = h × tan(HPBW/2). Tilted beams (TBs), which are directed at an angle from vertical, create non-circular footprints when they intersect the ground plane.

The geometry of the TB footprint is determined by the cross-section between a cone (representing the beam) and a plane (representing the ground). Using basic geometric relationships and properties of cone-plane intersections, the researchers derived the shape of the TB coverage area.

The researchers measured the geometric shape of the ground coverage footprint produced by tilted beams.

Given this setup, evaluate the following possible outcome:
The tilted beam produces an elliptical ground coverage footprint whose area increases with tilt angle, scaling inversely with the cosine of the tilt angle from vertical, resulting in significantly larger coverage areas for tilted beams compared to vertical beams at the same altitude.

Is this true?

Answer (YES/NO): NO